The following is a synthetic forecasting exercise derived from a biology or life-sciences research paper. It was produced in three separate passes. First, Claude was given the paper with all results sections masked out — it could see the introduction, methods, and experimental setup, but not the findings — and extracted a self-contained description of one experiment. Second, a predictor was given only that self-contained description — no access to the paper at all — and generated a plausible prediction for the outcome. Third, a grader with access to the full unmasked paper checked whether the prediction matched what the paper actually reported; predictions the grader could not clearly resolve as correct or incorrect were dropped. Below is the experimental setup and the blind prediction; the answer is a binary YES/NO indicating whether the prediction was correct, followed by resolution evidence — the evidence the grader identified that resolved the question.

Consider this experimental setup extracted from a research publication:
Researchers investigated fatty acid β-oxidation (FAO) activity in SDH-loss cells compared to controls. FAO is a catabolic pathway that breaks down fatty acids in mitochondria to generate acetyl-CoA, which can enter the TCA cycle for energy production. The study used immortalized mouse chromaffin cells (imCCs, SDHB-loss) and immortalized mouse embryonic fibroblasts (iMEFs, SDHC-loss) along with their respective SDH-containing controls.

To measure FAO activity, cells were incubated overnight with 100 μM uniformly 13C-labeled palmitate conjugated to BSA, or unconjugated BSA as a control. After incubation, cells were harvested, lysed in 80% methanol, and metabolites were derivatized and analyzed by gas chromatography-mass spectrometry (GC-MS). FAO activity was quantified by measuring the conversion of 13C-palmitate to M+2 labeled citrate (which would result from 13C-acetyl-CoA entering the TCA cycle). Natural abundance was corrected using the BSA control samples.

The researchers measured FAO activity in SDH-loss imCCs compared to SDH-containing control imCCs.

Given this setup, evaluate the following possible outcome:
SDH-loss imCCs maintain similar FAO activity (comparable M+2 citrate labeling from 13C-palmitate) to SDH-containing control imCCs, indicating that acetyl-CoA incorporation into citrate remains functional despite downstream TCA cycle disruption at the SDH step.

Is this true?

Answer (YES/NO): NO